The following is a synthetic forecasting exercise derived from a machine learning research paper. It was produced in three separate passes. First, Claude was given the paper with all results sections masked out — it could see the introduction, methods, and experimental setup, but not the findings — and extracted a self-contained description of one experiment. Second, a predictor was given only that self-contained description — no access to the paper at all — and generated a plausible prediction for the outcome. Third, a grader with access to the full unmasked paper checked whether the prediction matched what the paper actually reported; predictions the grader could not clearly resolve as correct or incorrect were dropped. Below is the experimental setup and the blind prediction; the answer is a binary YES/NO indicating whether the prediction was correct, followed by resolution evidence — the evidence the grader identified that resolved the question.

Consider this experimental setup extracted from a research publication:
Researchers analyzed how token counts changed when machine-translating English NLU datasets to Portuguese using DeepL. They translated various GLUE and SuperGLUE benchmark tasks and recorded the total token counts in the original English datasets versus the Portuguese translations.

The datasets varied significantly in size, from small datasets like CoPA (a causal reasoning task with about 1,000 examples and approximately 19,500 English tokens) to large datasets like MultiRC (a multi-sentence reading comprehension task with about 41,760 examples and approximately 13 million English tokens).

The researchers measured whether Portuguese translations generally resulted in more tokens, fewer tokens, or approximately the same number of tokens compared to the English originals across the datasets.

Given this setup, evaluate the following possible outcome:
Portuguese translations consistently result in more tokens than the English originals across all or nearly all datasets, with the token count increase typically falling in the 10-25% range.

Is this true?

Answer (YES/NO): NO